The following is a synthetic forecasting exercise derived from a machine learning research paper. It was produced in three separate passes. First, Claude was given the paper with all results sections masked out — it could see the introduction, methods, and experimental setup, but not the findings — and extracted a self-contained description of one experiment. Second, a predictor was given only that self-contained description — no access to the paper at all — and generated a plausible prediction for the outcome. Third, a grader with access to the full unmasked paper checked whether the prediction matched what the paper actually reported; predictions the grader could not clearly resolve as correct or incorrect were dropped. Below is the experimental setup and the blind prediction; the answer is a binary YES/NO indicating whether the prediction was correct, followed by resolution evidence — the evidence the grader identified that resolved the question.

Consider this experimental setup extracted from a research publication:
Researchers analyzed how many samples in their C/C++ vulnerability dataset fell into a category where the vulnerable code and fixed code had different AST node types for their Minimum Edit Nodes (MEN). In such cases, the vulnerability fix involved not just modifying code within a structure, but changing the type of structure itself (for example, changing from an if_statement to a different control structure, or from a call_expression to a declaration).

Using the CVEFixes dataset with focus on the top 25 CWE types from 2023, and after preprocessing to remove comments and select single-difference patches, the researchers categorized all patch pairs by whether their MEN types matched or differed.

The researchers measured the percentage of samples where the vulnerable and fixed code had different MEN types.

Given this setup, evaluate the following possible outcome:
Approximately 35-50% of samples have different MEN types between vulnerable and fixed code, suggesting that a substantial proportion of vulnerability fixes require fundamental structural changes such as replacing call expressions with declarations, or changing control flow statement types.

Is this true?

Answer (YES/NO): NO